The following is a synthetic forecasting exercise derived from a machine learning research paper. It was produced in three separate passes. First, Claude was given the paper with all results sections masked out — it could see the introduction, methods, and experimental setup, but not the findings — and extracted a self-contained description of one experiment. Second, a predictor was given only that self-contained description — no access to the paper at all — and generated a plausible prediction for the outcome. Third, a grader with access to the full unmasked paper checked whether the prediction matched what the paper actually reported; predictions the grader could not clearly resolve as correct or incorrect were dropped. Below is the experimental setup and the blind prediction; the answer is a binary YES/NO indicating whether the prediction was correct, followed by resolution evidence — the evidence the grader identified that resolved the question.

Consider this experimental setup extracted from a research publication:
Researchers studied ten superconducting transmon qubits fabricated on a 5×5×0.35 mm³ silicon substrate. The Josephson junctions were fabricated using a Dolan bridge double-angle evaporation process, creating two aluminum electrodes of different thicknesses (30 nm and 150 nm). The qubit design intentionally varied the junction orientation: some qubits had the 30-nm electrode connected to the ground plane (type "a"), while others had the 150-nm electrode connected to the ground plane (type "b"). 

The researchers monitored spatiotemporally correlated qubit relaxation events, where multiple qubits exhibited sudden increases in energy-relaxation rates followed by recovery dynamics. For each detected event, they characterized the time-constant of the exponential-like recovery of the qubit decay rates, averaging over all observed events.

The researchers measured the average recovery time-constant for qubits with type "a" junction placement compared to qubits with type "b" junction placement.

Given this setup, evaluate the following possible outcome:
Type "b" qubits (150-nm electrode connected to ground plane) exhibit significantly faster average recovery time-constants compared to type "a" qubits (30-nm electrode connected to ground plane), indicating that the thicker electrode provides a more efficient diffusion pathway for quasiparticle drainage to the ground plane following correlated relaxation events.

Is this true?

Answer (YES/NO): NO